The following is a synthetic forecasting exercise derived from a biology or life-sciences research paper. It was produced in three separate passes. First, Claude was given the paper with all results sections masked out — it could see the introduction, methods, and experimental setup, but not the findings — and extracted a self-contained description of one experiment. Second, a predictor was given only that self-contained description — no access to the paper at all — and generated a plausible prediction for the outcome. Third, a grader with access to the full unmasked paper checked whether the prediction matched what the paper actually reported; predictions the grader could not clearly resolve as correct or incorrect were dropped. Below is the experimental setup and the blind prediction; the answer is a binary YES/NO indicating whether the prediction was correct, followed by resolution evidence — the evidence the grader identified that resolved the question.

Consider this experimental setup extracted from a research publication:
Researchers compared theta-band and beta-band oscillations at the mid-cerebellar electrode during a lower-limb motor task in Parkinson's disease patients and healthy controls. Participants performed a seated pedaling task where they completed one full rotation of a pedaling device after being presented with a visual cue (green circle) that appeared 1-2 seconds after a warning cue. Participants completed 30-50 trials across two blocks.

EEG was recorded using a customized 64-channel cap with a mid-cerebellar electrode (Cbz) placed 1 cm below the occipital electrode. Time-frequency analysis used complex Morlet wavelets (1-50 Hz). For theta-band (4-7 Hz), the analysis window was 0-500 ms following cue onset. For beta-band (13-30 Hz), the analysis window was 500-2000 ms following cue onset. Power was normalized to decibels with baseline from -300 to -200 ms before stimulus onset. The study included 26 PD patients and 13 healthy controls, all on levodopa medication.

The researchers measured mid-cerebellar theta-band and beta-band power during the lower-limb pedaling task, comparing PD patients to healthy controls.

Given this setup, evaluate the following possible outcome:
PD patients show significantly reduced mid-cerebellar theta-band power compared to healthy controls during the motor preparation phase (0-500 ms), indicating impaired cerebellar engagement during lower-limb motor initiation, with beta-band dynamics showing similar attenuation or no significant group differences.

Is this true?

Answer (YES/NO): YES